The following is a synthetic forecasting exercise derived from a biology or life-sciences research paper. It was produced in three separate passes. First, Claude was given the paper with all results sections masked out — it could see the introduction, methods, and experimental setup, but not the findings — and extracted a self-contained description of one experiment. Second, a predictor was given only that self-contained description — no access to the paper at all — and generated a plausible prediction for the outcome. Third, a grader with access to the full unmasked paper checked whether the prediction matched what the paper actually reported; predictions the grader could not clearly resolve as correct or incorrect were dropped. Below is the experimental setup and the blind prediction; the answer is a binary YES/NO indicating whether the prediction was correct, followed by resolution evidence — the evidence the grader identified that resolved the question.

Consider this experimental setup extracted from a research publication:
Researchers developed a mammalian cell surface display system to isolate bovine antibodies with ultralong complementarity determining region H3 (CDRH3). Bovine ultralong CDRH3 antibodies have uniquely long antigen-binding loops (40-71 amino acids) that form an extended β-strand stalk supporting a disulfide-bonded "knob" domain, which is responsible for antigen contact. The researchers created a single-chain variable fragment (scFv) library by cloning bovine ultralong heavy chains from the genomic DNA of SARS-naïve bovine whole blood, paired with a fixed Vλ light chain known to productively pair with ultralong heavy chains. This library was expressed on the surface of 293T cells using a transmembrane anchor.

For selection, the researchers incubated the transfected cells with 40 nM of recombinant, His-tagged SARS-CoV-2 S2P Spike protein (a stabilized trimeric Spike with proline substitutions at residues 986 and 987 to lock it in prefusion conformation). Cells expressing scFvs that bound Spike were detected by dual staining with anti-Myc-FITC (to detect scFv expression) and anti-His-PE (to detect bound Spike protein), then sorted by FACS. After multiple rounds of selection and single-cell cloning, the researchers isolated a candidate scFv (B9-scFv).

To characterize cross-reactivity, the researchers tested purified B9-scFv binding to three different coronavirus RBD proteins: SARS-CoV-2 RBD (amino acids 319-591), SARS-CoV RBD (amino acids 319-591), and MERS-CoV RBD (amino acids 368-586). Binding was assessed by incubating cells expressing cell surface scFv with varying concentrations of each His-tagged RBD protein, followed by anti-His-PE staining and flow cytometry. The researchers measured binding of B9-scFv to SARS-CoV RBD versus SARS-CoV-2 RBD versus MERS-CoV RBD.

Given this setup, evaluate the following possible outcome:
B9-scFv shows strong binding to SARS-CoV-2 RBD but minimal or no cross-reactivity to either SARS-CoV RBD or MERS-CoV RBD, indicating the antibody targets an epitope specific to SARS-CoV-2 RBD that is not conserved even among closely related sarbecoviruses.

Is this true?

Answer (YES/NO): NO